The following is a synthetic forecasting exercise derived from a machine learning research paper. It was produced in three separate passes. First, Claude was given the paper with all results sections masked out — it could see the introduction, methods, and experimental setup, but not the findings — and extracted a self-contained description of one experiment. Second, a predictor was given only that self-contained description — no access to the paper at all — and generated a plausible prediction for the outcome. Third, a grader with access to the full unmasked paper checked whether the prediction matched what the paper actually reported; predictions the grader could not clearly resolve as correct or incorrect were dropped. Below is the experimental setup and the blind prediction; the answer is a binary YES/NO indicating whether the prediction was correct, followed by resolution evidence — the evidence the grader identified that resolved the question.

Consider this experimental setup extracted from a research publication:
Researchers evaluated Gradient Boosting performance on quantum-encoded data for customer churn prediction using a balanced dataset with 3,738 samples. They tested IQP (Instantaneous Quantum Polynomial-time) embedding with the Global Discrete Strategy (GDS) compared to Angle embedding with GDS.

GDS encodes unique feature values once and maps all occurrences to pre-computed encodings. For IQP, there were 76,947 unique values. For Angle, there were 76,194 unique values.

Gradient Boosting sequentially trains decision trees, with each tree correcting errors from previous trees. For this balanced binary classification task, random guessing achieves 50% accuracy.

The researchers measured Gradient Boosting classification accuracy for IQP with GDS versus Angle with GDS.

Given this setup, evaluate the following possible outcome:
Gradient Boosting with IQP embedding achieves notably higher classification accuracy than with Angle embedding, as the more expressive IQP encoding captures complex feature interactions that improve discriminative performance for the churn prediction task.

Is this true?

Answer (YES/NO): NO